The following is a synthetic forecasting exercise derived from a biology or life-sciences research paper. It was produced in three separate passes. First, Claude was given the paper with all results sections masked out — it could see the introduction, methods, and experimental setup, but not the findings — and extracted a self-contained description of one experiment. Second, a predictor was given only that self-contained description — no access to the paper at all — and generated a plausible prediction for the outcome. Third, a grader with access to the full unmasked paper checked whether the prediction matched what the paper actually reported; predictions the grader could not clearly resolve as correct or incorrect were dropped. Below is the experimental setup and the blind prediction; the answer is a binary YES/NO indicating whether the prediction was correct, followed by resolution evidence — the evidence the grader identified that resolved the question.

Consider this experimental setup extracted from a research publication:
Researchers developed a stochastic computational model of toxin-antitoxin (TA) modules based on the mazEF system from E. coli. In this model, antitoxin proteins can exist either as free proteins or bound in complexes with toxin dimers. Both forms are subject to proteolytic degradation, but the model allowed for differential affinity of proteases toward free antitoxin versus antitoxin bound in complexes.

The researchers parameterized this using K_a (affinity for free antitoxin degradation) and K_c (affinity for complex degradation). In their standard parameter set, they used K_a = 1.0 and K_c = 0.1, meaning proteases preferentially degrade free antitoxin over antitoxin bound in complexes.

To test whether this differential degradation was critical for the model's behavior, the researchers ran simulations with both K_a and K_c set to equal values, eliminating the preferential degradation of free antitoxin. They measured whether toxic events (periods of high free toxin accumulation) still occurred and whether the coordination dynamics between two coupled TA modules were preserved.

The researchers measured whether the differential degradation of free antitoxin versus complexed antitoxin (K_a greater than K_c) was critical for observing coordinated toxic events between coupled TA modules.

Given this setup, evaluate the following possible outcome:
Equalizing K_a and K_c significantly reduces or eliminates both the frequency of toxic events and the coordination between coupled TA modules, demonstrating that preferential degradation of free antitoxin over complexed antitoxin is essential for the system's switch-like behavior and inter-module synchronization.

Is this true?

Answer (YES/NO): NO